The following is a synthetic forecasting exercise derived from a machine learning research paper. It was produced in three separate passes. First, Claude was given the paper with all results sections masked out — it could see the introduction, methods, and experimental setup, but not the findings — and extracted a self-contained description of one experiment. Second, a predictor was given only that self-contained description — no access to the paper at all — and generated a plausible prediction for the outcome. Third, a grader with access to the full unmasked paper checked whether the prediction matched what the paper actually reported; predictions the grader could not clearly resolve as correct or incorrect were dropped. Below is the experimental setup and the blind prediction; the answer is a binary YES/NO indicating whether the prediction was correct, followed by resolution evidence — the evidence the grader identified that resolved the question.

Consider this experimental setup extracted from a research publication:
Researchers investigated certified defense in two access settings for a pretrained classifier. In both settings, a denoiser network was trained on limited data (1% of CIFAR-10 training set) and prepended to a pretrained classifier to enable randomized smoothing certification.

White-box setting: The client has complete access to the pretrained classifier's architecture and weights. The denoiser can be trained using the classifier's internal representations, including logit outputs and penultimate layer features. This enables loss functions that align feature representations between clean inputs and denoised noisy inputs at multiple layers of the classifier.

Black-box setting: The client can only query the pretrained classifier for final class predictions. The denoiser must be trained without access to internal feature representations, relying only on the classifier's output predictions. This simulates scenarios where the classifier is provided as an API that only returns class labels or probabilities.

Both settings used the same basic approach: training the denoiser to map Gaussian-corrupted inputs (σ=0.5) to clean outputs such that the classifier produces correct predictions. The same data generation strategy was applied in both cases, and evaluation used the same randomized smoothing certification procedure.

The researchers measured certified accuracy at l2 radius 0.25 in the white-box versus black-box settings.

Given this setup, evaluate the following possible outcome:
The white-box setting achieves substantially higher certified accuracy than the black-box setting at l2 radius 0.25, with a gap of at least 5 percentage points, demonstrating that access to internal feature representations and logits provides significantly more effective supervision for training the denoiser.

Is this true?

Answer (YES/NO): NO